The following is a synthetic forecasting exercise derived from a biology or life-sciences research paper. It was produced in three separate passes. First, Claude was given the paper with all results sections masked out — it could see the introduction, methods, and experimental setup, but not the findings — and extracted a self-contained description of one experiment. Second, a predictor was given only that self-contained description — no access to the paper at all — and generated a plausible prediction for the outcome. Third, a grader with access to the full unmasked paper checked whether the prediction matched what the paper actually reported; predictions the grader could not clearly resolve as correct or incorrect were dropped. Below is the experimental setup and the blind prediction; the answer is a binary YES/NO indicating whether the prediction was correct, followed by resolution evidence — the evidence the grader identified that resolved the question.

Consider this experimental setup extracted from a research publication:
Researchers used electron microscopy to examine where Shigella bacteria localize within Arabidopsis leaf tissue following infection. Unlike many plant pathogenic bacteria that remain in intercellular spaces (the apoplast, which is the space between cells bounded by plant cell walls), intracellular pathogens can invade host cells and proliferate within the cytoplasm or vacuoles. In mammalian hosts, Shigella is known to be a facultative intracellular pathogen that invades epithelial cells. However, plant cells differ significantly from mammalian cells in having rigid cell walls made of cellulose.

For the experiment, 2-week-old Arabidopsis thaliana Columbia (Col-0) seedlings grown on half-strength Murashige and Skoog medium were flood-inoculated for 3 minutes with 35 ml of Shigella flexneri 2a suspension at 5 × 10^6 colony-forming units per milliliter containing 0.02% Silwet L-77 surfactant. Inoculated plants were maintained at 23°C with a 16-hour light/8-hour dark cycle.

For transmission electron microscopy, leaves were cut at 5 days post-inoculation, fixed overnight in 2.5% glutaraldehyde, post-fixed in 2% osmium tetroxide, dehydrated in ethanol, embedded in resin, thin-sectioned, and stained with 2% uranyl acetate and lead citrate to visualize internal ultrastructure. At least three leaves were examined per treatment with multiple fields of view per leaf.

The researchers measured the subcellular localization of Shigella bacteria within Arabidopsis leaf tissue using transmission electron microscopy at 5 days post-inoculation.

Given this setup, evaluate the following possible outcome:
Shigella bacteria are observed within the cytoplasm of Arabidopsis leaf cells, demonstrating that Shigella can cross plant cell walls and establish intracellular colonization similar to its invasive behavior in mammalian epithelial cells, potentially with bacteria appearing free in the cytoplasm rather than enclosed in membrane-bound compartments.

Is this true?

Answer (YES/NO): NO